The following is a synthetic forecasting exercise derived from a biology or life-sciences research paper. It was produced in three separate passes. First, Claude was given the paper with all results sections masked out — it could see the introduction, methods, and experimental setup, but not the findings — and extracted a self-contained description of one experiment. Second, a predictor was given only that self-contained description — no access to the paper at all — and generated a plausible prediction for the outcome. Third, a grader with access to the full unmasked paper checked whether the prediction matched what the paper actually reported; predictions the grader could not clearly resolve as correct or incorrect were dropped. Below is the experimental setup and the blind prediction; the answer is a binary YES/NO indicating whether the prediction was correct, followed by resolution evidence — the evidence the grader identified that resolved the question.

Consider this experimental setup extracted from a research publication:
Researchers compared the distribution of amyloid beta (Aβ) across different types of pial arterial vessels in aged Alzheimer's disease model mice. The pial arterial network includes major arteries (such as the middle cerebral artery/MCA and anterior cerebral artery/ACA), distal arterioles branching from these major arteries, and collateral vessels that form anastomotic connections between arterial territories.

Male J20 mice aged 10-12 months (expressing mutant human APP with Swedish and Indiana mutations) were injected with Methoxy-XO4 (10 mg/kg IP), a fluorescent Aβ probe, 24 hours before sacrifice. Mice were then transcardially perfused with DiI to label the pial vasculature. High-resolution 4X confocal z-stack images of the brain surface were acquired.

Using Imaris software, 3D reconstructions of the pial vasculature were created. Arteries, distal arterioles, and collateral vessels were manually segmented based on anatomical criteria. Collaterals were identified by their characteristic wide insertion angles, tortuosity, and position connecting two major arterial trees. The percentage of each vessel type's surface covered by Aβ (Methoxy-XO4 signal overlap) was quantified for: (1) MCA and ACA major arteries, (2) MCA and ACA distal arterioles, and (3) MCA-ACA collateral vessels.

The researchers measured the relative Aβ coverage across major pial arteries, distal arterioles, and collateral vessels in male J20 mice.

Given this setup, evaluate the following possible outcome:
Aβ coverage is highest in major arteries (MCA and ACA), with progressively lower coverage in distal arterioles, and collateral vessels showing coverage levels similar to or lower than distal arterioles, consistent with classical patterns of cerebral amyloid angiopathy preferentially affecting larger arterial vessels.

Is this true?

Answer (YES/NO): NO